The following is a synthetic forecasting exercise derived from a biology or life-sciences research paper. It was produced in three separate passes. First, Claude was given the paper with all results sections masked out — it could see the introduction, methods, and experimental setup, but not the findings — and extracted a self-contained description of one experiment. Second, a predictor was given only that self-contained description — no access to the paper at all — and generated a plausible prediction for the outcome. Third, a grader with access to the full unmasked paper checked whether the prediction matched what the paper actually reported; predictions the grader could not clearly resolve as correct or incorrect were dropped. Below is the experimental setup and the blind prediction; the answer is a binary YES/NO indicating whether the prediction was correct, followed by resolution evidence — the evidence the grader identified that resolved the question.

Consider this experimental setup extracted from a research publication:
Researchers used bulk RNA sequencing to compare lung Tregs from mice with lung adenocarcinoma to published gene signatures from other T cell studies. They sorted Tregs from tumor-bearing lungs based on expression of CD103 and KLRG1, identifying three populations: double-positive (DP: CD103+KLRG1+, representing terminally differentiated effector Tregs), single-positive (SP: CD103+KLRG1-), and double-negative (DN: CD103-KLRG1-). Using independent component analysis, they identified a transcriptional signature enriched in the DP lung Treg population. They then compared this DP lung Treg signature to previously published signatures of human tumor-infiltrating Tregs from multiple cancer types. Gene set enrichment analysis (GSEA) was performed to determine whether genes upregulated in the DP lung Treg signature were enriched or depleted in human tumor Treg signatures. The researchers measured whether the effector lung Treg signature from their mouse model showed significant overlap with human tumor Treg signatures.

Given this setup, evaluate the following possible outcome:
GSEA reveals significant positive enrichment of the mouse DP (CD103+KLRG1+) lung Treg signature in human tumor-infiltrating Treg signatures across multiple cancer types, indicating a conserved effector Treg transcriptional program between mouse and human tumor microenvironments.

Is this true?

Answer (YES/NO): YES